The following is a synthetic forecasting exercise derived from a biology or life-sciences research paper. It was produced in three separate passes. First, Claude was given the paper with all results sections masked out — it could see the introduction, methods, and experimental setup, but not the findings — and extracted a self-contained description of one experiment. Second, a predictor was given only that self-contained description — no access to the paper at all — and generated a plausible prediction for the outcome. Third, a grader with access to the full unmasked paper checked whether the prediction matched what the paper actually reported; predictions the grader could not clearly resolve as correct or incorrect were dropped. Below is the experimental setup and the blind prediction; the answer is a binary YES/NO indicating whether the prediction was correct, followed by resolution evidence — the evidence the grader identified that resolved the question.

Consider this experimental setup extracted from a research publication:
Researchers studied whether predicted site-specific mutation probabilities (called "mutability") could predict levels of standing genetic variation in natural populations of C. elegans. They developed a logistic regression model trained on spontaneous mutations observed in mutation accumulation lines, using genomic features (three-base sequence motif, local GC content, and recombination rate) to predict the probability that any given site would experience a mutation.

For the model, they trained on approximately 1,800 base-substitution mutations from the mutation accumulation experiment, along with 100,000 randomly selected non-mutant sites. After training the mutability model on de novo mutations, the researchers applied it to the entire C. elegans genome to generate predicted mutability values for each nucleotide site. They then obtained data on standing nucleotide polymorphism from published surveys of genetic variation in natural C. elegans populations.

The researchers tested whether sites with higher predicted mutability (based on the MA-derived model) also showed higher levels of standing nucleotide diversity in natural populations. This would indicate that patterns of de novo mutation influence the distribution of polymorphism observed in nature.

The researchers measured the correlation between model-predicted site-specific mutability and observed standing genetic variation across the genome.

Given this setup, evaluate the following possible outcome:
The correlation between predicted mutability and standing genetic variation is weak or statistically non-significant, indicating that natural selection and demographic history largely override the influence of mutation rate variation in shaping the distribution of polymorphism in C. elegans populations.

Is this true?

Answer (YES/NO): NO